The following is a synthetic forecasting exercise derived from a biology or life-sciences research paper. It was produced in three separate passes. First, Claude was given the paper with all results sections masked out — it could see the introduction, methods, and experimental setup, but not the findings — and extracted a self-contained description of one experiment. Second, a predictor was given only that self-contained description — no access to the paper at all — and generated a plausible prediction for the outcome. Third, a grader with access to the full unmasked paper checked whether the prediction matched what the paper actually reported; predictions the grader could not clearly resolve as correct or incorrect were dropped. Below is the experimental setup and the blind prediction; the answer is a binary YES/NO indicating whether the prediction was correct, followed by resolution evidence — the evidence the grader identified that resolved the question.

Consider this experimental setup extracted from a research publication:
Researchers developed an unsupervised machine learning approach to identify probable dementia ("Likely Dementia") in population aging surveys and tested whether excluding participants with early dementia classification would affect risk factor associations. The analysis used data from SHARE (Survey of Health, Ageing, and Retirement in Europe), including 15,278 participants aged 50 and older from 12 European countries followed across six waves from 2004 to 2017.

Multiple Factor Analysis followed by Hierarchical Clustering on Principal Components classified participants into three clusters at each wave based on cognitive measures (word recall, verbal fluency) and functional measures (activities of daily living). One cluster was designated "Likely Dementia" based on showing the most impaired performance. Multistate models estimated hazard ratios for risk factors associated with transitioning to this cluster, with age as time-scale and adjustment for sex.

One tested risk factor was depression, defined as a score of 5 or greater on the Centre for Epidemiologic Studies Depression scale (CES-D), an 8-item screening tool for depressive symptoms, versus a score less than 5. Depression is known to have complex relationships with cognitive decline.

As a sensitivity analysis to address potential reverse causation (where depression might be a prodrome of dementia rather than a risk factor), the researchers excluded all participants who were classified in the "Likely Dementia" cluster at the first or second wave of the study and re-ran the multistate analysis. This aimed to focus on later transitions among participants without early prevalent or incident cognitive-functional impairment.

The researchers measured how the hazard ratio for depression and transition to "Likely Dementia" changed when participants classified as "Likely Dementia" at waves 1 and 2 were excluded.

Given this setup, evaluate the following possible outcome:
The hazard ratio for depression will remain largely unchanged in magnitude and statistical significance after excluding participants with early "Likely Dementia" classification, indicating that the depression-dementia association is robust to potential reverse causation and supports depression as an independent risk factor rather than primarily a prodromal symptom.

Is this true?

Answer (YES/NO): NO